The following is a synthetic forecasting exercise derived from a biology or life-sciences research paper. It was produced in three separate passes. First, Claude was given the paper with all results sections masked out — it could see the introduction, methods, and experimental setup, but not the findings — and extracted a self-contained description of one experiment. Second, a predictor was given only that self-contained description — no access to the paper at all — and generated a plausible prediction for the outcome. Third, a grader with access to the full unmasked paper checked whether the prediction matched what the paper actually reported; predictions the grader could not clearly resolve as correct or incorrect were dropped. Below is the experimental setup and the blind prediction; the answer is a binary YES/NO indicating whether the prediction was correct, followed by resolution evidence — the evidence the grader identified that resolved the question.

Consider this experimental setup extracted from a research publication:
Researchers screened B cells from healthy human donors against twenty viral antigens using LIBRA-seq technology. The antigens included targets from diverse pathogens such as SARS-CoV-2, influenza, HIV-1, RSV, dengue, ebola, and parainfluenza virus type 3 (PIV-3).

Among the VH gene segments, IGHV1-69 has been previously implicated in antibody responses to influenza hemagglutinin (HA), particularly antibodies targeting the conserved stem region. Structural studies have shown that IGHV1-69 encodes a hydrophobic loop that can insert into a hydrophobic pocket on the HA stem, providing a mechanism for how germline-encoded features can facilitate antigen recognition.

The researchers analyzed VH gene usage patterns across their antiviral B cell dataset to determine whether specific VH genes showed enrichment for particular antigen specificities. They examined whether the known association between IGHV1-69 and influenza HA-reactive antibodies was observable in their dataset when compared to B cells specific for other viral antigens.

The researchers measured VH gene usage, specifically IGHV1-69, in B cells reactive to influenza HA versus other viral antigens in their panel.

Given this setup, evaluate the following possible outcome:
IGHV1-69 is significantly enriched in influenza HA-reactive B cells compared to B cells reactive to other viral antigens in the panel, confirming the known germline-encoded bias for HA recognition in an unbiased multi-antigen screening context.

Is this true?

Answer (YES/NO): NO